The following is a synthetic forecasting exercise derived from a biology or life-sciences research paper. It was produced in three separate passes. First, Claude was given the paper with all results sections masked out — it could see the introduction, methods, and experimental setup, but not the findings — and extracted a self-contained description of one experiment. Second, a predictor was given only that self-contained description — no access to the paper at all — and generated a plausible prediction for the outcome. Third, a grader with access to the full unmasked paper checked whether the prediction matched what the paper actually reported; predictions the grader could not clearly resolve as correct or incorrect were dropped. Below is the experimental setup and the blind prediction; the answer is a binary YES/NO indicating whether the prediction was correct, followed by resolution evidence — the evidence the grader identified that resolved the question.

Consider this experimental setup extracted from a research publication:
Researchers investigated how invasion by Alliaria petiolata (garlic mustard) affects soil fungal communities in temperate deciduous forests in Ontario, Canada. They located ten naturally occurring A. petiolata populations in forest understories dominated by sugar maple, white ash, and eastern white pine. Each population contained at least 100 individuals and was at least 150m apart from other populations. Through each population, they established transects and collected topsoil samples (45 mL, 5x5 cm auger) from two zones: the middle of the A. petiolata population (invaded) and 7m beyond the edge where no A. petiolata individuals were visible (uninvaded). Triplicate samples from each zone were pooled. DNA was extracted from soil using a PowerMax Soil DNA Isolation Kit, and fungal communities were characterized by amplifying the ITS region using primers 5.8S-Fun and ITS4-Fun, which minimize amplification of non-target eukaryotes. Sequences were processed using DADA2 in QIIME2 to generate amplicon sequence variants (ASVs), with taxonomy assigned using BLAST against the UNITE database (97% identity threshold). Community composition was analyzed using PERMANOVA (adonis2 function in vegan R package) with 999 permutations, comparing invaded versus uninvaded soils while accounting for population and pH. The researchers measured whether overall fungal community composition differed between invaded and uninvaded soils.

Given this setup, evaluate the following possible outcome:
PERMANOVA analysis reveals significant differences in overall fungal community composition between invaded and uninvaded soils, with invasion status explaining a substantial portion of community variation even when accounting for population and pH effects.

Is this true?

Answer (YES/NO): NO